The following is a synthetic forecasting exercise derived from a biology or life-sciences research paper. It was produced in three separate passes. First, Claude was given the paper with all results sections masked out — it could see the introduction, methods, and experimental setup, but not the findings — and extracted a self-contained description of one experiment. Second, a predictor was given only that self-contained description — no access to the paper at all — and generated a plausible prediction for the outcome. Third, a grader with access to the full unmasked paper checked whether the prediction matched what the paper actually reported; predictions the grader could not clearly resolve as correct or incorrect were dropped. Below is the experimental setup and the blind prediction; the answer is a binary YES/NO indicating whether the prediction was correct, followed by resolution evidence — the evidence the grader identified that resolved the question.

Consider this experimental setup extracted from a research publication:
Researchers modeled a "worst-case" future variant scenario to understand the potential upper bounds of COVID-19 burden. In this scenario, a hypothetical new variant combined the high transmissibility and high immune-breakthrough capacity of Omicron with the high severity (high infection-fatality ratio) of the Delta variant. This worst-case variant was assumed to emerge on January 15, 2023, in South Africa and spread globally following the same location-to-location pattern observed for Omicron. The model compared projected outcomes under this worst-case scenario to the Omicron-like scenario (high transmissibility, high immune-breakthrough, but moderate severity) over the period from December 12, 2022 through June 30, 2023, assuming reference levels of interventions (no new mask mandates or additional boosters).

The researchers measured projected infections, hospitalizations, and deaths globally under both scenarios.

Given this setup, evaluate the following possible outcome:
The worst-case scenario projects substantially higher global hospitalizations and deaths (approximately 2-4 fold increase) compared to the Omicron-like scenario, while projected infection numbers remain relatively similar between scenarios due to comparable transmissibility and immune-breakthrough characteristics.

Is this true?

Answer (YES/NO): NO